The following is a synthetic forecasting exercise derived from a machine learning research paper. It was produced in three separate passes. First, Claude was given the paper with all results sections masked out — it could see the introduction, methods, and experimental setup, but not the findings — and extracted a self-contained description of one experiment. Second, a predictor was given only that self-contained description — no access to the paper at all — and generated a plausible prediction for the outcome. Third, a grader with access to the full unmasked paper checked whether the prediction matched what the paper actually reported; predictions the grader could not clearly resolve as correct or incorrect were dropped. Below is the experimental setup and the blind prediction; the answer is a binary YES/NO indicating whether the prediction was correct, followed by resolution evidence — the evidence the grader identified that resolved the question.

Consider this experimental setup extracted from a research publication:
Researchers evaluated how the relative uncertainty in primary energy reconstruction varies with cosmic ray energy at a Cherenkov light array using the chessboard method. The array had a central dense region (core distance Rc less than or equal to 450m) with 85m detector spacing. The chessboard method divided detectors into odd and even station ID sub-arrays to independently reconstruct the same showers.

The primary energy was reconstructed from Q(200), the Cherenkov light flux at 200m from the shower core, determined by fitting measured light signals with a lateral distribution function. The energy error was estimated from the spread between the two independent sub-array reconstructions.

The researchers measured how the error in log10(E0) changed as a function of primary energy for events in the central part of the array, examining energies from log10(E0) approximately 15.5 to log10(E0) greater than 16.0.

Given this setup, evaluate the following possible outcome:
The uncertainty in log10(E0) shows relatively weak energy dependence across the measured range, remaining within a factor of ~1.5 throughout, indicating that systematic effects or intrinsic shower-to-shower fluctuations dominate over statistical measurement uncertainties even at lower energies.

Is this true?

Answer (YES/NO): NO